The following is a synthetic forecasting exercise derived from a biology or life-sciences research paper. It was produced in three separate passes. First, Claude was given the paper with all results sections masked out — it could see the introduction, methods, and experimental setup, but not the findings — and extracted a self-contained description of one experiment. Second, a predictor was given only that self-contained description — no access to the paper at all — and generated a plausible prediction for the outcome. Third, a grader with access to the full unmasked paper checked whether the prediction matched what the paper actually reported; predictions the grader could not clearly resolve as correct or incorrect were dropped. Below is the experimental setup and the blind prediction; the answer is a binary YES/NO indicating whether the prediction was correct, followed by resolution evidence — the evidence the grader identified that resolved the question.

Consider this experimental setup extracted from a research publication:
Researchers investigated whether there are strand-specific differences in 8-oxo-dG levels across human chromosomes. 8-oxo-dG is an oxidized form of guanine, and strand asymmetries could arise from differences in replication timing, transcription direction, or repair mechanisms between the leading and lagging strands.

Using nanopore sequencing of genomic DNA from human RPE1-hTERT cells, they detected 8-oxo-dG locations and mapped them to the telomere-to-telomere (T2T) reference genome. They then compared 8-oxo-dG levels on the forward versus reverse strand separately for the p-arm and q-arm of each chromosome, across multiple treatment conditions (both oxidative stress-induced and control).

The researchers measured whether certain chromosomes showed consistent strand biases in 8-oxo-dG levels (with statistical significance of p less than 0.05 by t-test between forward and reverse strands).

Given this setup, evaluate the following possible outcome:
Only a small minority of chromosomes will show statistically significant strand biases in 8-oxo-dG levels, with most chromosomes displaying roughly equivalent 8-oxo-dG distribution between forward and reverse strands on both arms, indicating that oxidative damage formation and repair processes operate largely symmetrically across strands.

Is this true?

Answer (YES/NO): NO